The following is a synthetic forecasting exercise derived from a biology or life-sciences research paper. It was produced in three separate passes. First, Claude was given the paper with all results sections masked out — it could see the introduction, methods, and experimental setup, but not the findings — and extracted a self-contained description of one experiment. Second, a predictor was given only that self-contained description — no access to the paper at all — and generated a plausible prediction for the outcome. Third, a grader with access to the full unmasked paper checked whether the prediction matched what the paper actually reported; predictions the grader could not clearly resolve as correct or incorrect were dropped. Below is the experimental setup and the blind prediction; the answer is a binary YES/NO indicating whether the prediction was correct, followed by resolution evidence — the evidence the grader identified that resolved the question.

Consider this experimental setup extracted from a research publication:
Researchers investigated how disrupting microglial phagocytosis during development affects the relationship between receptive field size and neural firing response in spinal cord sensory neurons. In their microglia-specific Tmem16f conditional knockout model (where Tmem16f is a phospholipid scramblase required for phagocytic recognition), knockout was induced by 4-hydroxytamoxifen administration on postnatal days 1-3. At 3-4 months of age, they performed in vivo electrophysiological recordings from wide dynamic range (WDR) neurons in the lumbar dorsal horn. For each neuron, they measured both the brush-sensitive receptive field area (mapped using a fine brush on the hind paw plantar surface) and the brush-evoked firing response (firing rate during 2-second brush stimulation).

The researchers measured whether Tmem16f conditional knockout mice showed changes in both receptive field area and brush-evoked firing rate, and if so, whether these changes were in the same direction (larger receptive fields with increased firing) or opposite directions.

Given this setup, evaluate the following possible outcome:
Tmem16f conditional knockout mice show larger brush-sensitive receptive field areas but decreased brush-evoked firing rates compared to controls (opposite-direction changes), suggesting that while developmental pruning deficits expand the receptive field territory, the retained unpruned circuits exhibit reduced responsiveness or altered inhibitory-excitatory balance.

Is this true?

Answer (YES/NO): YES